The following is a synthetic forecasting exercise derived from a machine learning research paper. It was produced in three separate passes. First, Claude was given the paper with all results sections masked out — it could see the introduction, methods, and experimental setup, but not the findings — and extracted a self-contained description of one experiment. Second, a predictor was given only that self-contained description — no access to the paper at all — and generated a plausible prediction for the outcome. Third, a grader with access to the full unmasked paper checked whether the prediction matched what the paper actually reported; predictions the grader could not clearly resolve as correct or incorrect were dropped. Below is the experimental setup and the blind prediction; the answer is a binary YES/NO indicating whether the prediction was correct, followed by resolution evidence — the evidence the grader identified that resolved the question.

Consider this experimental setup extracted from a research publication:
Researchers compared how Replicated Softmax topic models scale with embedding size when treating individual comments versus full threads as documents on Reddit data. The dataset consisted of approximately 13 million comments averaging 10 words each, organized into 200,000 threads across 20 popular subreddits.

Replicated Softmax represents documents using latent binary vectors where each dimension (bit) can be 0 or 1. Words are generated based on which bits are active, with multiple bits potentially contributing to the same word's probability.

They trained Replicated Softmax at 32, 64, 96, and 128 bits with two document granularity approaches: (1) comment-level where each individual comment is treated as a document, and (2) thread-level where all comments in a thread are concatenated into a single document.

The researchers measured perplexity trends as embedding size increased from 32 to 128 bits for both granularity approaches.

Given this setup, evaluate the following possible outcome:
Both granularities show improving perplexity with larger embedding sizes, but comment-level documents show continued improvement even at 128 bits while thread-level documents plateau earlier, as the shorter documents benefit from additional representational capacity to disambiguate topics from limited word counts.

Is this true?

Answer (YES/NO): NO